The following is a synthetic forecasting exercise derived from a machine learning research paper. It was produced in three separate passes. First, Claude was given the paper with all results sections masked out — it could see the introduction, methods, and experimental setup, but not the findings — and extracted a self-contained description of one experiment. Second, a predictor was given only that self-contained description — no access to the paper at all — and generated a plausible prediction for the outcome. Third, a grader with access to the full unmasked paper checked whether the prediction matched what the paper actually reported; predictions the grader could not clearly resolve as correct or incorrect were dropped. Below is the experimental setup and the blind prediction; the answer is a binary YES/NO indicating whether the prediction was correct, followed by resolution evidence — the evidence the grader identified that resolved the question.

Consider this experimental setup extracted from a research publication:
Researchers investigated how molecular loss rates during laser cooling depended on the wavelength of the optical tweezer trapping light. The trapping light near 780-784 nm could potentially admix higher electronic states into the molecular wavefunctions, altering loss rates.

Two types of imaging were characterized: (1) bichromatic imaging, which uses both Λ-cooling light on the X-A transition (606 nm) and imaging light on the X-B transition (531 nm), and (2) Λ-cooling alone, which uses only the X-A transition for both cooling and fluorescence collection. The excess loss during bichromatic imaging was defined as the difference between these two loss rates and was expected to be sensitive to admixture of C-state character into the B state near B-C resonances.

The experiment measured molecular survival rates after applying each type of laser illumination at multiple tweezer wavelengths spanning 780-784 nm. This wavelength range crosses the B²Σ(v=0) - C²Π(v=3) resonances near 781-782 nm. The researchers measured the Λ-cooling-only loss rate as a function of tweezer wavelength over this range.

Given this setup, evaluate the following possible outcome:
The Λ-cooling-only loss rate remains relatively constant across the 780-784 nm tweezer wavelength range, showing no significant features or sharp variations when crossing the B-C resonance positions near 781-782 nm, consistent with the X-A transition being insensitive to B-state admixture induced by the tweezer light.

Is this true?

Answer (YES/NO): YES